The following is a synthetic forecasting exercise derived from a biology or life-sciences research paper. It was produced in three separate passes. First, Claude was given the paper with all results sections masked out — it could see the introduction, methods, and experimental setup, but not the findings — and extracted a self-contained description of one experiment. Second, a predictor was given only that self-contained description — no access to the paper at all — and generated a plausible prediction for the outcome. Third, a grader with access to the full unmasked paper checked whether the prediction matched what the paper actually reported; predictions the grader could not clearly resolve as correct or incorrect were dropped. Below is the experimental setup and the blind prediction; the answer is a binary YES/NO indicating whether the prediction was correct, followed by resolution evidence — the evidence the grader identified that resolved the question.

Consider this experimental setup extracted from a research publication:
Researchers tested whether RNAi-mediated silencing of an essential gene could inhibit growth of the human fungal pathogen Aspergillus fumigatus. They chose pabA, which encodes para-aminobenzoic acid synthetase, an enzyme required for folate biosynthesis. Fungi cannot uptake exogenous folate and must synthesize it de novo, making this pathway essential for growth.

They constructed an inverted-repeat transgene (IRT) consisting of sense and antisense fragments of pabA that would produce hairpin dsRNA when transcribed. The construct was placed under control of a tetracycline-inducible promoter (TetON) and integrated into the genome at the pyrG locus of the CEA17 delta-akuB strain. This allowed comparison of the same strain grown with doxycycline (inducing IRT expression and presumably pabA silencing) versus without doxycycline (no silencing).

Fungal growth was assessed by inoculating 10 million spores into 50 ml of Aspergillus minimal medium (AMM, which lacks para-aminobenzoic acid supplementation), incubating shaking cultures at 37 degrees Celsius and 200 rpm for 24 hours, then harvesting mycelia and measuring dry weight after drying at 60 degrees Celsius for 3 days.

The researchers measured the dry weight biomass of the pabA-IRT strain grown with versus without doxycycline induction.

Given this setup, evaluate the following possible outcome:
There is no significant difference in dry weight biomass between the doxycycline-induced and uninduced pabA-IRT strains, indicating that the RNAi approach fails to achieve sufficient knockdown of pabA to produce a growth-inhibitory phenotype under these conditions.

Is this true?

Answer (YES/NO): NO